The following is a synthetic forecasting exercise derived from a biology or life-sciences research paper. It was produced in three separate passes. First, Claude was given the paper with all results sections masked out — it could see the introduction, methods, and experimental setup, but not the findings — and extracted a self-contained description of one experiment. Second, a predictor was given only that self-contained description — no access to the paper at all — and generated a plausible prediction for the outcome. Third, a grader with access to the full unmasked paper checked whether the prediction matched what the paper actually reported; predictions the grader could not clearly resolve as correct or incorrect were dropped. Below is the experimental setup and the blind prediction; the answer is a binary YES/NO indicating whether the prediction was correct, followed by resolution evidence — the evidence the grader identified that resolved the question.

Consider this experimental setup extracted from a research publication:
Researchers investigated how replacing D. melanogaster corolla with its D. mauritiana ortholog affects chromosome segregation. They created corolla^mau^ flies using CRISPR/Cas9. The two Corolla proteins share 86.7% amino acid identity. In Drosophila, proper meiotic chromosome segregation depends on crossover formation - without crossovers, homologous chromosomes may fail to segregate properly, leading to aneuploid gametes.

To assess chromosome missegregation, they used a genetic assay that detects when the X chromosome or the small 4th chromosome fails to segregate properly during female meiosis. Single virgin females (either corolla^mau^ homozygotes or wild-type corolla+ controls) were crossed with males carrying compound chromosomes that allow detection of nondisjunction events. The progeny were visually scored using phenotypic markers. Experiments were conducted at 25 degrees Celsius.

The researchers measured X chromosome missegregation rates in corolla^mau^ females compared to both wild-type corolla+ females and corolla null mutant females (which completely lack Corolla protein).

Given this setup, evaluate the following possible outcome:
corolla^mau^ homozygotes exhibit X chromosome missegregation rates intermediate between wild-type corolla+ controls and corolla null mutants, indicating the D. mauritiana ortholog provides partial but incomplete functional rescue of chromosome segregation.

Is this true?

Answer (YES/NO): YES